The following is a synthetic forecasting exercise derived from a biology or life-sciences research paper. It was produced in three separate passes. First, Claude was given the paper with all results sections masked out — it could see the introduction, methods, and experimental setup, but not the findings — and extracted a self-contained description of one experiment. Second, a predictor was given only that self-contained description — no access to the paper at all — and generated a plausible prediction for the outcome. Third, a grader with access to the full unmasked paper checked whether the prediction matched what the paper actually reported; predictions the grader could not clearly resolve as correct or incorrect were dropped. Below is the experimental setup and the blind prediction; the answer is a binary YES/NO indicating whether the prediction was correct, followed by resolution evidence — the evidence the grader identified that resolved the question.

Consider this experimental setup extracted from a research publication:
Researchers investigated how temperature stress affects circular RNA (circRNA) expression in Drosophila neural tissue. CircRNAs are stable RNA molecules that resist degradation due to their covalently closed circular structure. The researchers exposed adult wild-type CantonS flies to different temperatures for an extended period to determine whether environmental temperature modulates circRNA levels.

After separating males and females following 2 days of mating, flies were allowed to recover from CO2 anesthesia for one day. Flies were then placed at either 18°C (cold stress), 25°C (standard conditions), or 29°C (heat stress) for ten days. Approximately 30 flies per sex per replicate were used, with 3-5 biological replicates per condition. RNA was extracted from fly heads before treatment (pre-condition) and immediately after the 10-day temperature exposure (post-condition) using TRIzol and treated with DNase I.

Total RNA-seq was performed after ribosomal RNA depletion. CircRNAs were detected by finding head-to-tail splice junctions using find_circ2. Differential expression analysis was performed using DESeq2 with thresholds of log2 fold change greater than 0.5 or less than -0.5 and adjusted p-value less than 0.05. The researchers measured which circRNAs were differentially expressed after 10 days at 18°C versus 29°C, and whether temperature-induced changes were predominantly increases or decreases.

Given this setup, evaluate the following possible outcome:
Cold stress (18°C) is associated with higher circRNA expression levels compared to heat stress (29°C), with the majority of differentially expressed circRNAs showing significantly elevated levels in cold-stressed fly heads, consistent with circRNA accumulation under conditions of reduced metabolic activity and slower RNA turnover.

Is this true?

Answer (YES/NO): NO